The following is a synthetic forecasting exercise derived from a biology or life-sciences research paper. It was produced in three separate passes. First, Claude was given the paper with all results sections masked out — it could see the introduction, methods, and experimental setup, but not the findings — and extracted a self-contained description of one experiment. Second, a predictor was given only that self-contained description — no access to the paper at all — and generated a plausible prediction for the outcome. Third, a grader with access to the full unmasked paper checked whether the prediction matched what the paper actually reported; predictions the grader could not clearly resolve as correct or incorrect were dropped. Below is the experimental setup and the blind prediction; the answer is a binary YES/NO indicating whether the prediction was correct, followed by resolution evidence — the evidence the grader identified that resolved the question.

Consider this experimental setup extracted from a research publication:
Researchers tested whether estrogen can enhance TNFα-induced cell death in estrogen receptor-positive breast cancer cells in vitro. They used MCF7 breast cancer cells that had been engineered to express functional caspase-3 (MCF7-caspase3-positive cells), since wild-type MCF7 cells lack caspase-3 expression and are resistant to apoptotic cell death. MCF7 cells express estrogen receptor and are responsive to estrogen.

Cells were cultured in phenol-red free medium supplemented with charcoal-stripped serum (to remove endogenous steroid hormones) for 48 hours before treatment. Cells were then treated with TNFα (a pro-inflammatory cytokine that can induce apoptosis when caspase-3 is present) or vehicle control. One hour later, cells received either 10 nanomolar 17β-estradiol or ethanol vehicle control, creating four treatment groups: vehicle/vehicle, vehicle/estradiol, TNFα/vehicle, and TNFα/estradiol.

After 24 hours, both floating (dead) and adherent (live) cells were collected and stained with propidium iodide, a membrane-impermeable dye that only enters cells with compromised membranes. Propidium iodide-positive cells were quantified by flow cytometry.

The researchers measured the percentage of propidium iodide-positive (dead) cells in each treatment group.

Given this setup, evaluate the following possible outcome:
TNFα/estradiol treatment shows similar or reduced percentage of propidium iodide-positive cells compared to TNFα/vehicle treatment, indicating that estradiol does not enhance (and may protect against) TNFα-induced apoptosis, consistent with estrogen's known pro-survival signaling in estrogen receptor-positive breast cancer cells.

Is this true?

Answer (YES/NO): NO